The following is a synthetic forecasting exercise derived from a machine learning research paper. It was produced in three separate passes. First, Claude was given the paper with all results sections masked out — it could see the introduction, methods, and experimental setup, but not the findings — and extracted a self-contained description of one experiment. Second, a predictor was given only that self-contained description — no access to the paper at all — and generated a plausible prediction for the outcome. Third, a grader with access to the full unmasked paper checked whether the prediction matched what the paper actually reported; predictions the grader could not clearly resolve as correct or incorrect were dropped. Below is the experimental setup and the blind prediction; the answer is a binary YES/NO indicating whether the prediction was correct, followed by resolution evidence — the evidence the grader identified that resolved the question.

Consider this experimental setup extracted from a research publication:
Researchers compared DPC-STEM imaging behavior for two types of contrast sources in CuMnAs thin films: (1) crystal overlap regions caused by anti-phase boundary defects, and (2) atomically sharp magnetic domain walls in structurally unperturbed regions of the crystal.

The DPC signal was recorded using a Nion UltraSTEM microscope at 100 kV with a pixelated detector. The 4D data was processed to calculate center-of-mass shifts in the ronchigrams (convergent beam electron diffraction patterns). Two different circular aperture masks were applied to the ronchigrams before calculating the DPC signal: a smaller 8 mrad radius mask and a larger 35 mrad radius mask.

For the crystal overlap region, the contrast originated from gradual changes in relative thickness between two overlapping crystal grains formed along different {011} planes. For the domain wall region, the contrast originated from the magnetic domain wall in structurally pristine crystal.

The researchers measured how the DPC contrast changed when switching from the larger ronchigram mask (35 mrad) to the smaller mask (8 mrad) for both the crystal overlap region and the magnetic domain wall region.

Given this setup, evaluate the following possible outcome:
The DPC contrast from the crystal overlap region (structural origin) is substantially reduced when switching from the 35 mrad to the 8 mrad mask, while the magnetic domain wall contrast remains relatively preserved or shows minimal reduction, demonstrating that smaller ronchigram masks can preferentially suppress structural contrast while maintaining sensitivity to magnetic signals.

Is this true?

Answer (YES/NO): NO